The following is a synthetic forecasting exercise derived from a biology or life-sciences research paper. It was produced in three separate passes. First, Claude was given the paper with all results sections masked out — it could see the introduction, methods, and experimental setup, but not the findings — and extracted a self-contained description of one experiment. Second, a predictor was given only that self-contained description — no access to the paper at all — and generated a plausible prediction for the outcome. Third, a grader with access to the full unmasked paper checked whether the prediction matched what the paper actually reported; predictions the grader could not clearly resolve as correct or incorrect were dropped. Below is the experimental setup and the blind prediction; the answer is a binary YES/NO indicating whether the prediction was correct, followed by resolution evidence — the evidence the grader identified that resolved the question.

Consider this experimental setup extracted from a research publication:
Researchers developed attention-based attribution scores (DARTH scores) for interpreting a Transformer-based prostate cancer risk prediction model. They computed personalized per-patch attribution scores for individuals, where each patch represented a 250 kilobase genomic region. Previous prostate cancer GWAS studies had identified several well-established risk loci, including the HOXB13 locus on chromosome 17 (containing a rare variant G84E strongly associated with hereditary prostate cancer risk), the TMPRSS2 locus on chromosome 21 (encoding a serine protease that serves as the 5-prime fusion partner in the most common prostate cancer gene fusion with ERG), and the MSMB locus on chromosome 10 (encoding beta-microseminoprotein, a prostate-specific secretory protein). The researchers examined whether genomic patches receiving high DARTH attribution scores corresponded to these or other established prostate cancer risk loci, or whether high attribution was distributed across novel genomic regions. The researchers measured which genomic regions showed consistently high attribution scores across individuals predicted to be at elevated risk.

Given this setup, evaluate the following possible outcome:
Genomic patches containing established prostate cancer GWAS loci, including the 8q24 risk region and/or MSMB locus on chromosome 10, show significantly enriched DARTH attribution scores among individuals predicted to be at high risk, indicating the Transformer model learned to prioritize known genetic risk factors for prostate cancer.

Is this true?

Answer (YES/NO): YES